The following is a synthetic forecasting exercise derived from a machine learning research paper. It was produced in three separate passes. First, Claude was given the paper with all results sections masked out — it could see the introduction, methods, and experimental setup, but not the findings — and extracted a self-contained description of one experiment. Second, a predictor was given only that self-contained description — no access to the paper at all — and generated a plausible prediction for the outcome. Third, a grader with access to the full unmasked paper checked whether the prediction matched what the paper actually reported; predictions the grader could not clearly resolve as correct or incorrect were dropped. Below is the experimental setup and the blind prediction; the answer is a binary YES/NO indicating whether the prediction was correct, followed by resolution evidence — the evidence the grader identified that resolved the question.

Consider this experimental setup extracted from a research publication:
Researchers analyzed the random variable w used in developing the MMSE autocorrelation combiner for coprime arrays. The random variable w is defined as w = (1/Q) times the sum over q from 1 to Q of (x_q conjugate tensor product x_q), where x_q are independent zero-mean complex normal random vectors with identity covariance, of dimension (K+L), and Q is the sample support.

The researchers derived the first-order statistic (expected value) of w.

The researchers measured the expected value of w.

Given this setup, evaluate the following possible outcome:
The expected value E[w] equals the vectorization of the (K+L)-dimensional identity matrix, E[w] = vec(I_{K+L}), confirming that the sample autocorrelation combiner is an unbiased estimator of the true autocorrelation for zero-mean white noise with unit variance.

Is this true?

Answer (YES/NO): YES